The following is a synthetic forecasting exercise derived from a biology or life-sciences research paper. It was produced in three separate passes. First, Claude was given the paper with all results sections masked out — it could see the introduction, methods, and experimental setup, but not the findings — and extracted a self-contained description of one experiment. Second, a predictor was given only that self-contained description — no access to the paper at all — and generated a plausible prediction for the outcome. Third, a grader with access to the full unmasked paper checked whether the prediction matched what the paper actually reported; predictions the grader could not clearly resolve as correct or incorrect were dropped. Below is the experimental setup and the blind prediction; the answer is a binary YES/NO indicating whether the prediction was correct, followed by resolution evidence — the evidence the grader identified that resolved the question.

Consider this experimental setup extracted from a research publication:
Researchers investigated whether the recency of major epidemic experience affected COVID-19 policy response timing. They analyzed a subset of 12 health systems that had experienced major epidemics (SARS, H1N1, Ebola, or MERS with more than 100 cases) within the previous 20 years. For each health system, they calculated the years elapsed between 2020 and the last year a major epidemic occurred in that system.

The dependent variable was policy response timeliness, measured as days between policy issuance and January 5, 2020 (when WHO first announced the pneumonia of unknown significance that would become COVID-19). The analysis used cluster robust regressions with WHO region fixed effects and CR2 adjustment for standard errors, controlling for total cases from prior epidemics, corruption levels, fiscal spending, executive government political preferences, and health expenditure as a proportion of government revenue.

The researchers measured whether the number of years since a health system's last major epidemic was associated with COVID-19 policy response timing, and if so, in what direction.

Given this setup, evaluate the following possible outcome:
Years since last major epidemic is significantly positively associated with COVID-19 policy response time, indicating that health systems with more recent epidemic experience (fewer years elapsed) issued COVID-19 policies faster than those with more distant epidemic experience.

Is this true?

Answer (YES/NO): YES